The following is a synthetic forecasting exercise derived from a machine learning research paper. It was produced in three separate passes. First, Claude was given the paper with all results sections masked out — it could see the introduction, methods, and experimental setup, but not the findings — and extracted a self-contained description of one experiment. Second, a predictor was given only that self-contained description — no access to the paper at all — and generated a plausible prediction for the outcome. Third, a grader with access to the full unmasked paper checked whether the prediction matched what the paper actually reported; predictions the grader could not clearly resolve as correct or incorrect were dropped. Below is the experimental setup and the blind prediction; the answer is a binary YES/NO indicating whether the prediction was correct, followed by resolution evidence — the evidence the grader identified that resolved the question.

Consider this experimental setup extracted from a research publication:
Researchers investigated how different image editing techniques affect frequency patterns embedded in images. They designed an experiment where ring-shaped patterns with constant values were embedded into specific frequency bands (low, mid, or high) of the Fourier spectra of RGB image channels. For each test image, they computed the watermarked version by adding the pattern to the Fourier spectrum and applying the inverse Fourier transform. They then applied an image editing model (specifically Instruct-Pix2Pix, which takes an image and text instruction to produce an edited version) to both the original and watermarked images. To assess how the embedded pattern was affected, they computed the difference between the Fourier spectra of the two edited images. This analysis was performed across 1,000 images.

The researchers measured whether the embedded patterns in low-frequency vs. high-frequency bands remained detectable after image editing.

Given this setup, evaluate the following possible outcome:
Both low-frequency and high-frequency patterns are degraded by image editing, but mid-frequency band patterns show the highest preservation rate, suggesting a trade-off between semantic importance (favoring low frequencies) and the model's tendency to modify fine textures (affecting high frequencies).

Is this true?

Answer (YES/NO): NO